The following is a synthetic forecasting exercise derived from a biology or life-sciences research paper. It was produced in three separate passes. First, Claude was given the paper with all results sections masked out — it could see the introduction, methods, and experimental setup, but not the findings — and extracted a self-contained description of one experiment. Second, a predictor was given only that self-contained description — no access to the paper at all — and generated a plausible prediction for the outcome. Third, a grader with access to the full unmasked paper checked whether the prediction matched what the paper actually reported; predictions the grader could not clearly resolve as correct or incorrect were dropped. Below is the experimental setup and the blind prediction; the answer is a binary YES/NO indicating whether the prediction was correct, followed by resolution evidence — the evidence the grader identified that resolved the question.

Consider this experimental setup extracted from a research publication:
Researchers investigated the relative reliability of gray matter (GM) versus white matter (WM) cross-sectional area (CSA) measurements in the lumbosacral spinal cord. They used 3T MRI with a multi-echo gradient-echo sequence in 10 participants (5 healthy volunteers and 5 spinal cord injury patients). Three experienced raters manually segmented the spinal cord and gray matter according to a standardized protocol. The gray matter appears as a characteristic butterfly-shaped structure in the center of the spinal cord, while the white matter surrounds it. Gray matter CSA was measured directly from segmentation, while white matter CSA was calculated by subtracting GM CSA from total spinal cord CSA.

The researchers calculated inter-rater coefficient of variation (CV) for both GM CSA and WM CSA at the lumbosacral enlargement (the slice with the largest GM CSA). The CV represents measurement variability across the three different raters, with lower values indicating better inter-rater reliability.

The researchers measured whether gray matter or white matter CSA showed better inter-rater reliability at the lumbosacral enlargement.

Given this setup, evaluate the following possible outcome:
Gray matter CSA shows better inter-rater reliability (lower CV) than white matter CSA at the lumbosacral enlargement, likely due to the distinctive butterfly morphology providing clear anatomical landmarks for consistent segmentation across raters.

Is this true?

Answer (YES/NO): YES